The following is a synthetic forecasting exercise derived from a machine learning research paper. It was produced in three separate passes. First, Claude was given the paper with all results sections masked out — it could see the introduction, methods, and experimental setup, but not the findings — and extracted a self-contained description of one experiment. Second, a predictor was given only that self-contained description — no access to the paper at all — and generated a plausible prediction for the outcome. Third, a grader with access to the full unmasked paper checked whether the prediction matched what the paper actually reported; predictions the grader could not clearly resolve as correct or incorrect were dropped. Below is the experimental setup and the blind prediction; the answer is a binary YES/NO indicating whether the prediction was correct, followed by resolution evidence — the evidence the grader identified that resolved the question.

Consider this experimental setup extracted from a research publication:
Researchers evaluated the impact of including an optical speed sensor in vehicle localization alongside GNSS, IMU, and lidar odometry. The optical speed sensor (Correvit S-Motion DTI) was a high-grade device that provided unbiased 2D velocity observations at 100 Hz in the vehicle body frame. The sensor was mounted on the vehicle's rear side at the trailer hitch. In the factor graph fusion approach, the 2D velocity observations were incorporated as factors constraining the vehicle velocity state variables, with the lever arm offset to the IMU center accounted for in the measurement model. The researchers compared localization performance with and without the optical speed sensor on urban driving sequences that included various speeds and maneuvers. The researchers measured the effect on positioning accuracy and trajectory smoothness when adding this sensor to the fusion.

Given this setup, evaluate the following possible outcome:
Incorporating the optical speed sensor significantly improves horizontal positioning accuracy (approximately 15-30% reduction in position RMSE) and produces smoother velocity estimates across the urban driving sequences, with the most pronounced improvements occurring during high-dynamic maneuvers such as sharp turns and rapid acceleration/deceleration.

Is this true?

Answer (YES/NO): NO